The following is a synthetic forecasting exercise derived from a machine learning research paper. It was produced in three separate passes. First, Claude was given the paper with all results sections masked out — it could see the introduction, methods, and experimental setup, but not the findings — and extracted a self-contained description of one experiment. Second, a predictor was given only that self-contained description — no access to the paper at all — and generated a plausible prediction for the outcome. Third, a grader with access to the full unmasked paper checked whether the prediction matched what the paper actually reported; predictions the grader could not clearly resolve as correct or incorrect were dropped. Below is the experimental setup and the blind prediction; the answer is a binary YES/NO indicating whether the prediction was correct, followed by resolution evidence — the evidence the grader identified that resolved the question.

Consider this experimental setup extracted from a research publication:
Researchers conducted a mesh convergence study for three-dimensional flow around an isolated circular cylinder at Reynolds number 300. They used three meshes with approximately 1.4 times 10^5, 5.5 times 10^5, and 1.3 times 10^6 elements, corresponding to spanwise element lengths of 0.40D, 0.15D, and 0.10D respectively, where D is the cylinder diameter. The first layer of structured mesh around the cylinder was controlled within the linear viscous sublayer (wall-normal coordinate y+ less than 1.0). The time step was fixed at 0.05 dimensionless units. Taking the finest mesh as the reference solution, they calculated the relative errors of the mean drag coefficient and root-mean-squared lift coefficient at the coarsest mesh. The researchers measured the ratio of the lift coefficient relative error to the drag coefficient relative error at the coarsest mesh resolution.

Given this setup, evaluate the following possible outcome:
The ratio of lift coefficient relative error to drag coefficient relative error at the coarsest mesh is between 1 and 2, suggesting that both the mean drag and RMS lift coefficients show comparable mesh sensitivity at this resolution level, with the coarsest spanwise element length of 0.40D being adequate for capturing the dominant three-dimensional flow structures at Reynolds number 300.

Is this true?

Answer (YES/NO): NO